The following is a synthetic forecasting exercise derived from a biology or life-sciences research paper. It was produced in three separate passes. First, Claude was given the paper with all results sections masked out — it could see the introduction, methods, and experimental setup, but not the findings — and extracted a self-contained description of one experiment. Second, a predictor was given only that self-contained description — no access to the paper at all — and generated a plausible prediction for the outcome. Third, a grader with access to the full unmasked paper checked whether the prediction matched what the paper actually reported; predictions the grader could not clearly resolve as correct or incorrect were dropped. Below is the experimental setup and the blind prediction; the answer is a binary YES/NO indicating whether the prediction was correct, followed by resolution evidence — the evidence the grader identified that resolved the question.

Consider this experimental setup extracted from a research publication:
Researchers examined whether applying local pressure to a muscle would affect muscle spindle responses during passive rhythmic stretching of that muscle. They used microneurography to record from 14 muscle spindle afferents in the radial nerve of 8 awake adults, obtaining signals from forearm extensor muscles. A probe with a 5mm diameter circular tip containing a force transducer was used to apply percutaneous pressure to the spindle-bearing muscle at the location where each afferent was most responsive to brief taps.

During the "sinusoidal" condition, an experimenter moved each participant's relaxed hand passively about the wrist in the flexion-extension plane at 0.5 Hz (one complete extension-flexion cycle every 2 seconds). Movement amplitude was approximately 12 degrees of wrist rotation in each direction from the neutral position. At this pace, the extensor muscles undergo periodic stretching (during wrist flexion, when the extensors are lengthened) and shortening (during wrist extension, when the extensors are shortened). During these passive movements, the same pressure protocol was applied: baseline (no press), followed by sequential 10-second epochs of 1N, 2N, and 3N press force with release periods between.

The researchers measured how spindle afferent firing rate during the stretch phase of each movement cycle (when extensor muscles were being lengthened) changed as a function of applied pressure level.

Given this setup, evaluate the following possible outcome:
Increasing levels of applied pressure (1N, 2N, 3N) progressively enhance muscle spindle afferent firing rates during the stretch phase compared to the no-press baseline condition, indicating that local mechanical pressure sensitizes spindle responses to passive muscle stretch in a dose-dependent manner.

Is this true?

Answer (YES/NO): NO